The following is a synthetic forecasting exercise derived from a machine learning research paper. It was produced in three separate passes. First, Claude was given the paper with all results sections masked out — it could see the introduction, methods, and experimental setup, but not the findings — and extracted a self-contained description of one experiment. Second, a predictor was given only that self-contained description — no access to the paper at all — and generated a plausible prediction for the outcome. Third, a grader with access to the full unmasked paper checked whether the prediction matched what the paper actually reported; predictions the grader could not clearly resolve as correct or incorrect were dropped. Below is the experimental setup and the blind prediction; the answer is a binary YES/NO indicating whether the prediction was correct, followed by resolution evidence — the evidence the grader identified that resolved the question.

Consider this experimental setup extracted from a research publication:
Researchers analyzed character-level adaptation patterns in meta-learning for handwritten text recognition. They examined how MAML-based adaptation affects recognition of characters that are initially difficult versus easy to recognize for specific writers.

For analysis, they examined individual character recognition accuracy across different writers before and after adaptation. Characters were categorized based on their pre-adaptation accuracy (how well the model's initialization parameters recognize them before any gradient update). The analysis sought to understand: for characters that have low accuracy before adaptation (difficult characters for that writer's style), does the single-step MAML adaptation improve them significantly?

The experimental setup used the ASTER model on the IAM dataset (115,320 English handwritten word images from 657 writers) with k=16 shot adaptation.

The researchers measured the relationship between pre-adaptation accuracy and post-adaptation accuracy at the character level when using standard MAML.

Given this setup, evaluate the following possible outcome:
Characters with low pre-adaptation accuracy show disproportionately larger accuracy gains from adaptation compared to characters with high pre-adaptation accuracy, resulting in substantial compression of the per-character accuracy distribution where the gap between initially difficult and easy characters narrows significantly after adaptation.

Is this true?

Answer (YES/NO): NO